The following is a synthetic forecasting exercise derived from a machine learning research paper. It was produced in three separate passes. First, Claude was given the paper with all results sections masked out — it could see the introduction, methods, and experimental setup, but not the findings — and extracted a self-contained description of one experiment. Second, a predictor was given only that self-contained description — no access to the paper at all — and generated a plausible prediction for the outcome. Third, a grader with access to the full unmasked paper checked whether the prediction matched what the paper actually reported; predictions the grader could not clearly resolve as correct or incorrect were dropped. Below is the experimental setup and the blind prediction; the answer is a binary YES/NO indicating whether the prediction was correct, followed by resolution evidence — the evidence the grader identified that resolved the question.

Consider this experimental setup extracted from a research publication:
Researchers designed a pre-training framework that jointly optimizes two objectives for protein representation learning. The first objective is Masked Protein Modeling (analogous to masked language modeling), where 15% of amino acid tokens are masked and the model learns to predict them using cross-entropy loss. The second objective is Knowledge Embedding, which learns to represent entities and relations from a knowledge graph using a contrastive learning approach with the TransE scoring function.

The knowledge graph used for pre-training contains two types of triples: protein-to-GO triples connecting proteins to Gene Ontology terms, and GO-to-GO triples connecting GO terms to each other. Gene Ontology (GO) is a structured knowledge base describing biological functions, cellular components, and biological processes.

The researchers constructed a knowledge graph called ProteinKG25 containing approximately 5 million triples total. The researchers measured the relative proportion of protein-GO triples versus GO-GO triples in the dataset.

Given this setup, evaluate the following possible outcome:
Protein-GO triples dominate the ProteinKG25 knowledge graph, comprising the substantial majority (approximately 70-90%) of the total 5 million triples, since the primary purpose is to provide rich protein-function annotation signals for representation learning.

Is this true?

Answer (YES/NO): NO